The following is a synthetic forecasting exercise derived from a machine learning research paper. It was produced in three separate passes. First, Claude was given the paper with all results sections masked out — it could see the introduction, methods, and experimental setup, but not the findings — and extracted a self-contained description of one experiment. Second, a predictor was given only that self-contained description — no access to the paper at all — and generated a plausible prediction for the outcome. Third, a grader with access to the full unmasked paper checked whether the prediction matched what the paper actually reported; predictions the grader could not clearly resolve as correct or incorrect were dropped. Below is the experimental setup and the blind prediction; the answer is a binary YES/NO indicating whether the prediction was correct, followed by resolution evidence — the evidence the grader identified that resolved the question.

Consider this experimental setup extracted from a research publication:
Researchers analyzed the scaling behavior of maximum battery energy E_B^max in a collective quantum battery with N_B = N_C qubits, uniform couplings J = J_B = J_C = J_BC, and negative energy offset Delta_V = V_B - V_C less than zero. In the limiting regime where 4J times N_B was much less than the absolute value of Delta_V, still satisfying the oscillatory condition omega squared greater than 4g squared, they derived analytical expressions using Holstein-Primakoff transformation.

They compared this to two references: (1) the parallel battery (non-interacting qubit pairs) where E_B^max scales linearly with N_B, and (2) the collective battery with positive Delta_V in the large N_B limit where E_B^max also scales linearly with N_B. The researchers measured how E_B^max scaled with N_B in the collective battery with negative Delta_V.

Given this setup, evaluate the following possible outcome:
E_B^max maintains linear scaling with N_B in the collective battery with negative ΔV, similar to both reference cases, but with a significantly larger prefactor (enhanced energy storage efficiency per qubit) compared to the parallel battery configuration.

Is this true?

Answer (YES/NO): NO